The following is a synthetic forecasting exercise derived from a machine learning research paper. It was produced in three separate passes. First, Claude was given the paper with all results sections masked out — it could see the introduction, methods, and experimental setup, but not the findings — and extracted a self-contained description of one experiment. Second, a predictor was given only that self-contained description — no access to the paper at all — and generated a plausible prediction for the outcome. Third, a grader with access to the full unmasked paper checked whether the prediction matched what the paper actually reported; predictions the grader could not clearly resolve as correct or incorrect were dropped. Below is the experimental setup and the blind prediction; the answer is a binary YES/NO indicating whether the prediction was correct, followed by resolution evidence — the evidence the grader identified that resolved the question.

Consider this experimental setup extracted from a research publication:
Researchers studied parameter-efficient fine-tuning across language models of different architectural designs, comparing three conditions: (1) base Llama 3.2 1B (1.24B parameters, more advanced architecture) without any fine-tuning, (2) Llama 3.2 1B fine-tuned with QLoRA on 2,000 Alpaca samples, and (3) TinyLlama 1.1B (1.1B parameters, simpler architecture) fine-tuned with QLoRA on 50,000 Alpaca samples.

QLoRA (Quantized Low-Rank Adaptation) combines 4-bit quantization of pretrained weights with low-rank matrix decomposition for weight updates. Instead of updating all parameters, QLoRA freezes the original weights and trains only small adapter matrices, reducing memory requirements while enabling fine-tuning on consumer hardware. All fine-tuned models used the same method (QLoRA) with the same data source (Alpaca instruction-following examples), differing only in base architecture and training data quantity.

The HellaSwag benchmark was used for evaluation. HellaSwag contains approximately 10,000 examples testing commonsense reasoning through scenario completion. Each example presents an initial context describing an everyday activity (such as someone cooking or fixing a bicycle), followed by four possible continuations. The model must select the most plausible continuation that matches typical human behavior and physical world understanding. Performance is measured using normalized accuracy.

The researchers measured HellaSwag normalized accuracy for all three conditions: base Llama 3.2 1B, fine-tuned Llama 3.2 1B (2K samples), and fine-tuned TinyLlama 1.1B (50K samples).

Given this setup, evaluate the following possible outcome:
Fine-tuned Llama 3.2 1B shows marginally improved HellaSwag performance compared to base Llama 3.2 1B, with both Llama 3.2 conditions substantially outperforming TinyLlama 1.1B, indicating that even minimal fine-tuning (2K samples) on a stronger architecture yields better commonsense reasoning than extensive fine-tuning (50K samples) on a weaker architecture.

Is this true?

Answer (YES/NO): NO